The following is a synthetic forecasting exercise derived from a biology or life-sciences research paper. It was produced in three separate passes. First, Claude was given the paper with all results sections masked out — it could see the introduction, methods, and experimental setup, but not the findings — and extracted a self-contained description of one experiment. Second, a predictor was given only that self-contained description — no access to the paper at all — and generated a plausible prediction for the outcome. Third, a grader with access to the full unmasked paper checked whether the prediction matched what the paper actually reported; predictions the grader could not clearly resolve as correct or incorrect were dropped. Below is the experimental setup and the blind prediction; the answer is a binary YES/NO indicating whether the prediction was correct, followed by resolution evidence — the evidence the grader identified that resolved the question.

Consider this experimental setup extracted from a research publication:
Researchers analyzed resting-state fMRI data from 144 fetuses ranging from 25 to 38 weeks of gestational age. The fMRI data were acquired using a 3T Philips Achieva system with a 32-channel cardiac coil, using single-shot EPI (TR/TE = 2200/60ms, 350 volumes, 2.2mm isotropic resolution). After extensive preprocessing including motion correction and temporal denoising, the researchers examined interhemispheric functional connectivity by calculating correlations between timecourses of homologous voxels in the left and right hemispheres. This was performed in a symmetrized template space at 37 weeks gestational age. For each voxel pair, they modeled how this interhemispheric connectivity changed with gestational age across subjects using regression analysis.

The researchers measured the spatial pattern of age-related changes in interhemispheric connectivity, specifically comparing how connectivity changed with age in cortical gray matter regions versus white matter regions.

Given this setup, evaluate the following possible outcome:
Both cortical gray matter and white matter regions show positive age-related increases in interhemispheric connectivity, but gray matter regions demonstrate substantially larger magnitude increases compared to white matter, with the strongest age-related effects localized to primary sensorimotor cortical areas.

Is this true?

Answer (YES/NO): NO